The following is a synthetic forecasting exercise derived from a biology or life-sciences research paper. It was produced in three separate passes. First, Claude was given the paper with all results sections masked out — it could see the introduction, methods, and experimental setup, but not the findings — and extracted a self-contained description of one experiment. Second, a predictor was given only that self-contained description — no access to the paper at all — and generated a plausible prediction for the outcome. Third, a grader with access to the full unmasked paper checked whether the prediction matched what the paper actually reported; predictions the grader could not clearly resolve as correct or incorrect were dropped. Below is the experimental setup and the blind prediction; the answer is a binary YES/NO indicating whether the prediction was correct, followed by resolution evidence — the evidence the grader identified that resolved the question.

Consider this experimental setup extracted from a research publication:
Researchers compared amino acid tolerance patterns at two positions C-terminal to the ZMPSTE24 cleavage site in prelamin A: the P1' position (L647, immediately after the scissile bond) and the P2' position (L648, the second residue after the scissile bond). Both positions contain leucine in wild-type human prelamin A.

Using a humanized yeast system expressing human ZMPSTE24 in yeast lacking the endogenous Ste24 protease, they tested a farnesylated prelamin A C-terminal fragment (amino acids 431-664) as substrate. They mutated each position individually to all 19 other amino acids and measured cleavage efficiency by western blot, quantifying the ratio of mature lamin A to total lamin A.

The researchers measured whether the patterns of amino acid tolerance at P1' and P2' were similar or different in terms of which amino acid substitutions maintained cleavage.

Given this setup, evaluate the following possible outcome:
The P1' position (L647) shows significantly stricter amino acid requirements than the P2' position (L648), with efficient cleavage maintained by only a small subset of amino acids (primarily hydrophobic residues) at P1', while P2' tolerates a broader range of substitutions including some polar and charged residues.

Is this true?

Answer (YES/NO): NO